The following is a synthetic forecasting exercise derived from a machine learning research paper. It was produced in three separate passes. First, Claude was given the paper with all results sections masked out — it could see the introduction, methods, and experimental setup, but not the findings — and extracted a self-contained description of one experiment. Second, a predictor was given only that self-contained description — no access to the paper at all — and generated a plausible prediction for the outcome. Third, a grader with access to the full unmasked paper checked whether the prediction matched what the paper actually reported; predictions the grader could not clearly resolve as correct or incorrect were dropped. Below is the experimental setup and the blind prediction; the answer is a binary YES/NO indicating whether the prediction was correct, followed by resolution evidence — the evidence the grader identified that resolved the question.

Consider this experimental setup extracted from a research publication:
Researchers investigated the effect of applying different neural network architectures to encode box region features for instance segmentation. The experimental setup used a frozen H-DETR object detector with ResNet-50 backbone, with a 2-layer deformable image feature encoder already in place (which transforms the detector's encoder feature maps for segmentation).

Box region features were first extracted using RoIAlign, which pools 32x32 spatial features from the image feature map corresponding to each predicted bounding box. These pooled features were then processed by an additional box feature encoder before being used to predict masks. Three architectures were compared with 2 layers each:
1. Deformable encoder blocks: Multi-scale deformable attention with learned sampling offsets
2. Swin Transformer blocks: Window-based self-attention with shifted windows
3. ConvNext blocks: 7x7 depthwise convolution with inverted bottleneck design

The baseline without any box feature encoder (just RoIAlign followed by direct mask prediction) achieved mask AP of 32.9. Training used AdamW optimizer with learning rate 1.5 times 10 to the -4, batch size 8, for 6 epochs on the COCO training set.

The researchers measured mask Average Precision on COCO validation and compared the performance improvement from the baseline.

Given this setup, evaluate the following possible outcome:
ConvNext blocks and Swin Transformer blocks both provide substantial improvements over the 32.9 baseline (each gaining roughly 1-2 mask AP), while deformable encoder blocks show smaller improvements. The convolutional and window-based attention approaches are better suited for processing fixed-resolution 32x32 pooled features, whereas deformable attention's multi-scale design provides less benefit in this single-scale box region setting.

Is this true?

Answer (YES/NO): NO